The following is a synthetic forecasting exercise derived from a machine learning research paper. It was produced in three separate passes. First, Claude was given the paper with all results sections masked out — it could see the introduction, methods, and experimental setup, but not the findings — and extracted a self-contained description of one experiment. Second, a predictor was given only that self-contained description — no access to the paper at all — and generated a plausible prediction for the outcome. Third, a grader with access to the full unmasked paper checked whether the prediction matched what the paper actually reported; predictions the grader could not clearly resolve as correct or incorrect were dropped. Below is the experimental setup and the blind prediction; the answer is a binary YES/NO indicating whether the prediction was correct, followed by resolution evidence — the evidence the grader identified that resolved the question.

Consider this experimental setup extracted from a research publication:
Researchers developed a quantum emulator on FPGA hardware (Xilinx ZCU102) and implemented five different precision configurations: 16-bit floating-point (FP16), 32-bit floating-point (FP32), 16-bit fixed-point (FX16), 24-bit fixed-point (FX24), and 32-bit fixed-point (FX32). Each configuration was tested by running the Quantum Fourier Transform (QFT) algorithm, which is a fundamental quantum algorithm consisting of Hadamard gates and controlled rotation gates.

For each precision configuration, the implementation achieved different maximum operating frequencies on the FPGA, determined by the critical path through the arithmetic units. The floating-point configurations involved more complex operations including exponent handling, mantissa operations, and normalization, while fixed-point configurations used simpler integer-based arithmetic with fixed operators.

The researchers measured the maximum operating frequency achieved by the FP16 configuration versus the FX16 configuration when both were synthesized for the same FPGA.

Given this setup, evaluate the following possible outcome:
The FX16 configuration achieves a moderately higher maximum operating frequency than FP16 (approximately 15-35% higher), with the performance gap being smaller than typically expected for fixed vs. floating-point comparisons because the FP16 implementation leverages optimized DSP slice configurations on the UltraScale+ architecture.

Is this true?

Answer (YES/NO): NO